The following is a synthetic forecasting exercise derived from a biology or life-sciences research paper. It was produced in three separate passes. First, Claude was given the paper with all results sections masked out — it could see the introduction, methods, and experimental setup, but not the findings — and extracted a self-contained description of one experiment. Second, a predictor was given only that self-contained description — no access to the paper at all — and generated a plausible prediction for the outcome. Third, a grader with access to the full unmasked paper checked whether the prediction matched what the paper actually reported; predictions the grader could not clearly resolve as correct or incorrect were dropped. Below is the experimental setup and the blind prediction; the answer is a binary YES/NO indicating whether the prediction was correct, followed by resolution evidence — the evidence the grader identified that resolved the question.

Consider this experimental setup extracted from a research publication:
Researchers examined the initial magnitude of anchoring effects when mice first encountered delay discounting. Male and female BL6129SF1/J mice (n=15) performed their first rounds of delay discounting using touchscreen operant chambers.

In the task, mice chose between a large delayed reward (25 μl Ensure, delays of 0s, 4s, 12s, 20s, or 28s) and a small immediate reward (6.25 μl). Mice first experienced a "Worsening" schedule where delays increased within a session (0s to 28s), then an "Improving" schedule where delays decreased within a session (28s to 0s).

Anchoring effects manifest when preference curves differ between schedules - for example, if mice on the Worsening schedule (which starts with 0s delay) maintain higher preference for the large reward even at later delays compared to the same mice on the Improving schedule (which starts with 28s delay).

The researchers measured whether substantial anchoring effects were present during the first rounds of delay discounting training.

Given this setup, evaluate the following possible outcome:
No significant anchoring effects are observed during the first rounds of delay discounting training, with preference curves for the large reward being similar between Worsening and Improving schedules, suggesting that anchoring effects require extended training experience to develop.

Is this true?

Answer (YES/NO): NO